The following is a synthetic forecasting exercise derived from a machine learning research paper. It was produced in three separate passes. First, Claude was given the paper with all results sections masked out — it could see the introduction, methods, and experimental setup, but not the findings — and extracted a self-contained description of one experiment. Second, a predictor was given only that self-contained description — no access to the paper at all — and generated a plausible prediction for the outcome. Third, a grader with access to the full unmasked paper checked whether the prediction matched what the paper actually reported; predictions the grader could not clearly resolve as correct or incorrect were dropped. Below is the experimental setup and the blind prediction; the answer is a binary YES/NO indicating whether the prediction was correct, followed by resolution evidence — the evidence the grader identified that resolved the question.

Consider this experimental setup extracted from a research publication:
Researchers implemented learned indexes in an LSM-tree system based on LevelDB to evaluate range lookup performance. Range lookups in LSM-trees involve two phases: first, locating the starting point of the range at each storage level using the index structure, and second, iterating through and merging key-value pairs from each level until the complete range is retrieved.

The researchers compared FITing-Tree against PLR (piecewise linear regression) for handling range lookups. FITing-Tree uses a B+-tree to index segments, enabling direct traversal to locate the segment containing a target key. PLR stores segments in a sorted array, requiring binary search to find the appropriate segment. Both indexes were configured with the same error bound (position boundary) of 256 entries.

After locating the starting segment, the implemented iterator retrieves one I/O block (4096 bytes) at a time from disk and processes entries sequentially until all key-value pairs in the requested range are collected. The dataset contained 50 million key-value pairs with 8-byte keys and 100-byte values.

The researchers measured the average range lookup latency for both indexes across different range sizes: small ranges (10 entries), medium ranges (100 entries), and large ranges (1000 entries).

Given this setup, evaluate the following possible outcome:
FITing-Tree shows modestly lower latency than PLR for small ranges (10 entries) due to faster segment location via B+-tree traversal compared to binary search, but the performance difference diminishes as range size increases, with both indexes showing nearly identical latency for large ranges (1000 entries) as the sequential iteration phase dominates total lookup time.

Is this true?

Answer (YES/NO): NO